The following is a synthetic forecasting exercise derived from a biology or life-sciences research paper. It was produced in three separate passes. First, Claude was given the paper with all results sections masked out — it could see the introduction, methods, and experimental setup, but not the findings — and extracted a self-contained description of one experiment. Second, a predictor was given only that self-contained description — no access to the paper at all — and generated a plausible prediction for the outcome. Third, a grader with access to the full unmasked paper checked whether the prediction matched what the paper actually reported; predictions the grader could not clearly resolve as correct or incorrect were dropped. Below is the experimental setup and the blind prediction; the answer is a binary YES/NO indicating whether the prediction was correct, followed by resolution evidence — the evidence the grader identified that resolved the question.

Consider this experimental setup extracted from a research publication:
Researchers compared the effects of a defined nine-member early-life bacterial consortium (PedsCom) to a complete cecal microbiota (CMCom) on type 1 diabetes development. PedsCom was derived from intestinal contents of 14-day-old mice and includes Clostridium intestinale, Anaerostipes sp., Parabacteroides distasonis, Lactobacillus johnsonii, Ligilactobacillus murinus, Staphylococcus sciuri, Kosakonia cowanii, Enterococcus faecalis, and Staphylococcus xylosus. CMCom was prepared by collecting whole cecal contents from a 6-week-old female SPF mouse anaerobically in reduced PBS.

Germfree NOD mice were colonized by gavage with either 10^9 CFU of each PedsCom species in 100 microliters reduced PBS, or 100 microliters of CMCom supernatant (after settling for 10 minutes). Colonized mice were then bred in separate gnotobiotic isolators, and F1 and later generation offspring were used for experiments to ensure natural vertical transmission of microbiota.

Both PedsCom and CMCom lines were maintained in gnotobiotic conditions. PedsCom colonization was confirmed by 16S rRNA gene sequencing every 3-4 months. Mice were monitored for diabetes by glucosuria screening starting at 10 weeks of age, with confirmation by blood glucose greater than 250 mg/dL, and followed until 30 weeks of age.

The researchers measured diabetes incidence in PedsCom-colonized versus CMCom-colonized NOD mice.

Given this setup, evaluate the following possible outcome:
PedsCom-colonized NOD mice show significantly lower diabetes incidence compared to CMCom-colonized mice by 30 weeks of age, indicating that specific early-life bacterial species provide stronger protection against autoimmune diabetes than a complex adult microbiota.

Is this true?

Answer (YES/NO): YES